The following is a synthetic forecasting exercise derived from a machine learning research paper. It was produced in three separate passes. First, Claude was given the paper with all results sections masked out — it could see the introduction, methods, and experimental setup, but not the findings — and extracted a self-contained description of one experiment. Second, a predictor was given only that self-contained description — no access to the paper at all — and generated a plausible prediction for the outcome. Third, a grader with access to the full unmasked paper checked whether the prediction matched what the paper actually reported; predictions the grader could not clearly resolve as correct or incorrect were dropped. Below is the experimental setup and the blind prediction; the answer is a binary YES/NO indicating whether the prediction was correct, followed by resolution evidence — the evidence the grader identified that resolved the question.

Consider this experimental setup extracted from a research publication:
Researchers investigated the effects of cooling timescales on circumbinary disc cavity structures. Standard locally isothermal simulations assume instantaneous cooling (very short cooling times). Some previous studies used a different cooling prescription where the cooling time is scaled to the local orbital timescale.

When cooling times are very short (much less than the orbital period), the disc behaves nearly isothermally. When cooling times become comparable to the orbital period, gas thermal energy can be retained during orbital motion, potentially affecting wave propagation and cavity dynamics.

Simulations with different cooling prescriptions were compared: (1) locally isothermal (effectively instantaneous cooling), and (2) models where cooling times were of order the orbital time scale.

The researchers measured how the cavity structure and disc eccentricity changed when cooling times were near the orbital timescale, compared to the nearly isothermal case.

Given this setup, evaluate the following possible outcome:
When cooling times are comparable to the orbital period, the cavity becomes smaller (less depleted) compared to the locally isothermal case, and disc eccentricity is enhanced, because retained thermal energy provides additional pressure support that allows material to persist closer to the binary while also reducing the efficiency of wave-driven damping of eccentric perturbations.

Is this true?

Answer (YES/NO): NO